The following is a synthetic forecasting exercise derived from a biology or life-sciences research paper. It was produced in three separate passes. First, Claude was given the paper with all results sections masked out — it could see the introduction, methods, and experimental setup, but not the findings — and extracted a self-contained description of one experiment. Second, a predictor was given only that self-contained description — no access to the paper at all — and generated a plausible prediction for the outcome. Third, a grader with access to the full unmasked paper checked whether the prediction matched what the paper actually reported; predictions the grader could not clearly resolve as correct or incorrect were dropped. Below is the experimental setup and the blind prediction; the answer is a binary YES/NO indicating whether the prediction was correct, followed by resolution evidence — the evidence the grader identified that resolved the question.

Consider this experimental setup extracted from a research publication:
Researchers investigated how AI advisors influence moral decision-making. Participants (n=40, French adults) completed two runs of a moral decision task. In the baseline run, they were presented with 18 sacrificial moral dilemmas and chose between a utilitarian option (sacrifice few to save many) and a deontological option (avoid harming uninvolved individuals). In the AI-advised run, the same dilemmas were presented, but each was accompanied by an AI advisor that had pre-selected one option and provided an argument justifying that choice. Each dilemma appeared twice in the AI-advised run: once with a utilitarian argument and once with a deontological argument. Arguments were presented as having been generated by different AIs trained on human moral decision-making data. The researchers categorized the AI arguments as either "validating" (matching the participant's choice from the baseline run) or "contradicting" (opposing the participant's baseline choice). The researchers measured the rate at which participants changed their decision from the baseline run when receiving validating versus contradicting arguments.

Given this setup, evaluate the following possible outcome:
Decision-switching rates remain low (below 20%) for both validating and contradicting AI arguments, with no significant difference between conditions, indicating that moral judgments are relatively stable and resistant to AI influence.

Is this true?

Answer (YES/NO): NO